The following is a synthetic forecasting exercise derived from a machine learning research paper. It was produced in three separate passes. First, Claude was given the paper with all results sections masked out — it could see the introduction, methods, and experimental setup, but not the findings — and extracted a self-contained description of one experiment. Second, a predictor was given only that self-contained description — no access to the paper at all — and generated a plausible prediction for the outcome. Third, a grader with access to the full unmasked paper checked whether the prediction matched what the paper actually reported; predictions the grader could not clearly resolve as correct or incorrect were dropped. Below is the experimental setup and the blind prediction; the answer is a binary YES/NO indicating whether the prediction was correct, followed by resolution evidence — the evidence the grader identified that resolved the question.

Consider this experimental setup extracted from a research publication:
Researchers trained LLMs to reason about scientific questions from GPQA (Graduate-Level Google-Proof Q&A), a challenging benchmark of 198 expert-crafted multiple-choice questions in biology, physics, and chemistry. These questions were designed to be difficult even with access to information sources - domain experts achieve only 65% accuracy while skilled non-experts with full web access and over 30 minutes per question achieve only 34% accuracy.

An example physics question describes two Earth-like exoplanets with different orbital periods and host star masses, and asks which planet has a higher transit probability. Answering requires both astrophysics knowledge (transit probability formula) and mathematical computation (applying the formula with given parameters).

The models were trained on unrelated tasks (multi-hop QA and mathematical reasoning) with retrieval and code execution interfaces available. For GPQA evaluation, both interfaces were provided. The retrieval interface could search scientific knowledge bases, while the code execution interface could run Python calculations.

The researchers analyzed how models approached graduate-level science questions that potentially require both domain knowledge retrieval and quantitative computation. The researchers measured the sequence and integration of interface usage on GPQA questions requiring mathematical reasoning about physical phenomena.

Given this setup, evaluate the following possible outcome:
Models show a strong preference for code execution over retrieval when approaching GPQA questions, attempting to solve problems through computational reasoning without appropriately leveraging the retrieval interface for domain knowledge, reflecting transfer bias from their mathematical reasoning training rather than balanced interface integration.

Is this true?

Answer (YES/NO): NO